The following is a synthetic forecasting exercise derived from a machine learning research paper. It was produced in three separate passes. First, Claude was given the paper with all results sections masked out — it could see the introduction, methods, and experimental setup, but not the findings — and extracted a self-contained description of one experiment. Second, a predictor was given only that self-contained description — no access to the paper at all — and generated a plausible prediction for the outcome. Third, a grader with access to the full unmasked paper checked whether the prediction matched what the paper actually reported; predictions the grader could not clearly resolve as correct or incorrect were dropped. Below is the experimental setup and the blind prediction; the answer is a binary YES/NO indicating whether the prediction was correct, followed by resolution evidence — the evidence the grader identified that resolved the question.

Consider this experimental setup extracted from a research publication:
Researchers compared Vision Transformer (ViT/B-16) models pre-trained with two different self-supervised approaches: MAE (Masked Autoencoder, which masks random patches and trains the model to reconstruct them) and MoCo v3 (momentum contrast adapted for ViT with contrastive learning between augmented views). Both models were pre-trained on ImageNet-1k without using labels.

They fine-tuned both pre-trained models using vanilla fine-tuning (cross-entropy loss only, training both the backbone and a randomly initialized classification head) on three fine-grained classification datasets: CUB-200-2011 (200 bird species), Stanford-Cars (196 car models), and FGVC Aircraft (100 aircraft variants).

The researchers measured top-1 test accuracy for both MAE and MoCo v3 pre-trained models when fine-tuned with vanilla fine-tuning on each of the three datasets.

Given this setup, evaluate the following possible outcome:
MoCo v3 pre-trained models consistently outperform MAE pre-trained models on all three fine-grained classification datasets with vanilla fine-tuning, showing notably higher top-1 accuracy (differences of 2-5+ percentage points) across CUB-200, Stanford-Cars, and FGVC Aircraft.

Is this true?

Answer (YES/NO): NO